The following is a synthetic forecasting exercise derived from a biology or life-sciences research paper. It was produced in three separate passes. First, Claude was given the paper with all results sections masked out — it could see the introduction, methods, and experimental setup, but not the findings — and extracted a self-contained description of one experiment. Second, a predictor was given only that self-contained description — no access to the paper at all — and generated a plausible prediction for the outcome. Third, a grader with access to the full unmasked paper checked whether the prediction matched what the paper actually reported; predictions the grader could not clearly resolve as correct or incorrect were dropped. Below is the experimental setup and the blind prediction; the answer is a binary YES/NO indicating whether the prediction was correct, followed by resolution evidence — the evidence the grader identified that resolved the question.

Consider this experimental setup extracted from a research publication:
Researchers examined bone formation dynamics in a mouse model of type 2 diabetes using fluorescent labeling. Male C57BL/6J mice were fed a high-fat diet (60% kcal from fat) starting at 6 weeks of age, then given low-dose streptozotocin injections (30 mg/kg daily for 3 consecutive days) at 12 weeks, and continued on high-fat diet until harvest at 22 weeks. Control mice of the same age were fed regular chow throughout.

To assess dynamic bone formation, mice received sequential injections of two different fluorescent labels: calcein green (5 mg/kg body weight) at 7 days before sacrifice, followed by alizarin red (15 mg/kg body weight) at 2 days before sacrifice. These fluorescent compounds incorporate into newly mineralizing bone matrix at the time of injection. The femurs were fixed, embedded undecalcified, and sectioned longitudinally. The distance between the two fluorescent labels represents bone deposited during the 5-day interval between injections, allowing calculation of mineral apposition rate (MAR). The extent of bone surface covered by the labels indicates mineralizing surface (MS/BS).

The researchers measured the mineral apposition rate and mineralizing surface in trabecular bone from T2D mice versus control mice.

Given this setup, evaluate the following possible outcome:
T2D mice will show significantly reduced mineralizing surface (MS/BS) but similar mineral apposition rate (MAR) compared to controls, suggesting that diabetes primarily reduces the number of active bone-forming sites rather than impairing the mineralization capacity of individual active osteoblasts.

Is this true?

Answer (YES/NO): NO